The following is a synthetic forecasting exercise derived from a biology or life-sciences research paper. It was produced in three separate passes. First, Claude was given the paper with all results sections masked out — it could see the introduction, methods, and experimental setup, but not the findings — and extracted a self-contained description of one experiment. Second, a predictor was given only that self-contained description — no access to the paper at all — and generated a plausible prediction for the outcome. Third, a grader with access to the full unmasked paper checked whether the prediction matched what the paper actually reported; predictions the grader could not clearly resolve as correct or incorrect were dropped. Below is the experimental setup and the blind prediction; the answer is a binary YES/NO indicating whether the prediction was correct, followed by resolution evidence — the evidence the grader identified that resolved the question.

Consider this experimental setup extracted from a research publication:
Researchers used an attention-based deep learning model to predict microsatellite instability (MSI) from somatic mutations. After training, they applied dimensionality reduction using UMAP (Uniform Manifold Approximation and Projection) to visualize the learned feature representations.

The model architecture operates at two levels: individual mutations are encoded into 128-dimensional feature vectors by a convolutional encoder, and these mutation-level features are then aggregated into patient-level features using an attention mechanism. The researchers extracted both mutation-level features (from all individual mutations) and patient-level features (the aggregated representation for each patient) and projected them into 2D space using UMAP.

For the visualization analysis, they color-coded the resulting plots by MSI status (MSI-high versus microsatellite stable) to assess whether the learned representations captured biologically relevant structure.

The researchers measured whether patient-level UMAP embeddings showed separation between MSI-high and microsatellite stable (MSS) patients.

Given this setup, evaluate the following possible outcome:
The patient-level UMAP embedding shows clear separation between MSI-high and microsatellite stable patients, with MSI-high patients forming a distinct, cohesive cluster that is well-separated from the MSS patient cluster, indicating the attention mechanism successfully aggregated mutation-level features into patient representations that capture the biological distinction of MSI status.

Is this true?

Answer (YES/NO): YES